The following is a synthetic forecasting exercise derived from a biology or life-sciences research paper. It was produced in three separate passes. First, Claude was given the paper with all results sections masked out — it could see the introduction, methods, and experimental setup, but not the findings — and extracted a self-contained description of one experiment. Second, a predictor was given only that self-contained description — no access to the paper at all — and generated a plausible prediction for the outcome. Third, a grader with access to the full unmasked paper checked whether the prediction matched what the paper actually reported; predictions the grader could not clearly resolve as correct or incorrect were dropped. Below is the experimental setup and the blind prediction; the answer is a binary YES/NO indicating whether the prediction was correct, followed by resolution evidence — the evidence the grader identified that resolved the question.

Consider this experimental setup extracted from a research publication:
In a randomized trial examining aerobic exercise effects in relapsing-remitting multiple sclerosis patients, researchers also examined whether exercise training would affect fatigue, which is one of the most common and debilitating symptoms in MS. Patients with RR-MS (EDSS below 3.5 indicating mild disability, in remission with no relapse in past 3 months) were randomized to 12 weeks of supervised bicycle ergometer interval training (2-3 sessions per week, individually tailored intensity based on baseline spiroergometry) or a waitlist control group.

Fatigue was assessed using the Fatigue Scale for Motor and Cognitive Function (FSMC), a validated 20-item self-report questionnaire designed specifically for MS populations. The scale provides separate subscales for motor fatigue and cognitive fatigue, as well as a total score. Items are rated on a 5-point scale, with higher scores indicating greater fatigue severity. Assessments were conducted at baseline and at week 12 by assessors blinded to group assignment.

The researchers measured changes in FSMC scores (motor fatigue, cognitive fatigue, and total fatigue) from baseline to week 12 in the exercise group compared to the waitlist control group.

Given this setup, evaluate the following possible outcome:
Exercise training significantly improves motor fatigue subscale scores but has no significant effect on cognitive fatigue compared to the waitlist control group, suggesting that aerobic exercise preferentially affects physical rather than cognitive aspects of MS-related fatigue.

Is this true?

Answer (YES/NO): NO